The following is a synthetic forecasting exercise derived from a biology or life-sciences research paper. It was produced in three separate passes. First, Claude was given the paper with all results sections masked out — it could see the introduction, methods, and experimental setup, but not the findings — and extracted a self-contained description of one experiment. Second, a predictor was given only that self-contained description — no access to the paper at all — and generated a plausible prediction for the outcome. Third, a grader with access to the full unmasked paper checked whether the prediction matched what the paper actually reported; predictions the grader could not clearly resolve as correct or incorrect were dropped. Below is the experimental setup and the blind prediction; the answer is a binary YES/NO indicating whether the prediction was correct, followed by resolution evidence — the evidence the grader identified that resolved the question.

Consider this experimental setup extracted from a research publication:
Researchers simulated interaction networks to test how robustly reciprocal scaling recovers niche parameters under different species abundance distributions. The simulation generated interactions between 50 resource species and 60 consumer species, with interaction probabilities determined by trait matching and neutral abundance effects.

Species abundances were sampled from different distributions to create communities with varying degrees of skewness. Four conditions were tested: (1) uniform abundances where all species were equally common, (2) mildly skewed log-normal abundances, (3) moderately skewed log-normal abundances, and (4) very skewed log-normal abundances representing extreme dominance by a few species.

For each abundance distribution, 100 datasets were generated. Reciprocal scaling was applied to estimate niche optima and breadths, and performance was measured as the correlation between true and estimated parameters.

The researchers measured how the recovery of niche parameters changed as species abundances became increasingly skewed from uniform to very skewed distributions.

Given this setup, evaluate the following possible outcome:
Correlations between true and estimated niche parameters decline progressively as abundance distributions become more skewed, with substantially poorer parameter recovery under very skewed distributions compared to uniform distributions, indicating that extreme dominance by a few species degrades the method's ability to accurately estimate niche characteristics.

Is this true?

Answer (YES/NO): NO